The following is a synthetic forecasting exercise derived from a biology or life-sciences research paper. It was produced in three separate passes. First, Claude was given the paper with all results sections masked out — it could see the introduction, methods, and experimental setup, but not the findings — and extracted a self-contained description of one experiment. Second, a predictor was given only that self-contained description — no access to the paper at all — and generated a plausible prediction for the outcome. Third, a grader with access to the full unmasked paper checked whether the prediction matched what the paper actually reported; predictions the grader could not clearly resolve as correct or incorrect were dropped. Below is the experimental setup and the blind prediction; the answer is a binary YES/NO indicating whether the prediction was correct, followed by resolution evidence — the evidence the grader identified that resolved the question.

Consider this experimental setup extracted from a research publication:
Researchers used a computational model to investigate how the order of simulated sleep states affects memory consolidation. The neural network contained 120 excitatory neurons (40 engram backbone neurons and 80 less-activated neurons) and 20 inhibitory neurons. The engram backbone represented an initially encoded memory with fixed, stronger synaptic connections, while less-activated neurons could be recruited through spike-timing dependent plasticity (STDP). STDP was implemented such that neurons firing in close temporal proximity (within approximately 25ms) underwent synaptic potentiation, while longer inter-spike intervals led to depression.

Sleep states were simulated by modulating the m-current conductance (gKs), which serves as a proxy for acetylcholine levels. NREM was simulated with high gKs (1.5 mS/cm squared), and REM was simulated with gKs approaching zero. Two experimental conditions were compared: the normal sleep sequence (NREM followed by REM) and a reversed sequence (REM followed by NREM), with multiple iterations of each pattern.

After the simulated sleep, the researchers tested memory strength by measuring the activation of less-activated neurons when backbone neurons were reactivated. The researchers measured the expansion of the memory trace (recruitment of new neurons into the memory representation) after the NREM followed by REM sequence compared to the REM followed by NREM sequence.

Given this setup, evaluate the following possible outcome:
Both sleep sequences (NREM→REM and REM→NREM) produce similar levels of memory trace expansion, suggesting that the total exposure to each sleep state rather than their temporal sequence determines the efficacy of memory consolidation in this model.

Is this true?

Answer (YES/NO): NO